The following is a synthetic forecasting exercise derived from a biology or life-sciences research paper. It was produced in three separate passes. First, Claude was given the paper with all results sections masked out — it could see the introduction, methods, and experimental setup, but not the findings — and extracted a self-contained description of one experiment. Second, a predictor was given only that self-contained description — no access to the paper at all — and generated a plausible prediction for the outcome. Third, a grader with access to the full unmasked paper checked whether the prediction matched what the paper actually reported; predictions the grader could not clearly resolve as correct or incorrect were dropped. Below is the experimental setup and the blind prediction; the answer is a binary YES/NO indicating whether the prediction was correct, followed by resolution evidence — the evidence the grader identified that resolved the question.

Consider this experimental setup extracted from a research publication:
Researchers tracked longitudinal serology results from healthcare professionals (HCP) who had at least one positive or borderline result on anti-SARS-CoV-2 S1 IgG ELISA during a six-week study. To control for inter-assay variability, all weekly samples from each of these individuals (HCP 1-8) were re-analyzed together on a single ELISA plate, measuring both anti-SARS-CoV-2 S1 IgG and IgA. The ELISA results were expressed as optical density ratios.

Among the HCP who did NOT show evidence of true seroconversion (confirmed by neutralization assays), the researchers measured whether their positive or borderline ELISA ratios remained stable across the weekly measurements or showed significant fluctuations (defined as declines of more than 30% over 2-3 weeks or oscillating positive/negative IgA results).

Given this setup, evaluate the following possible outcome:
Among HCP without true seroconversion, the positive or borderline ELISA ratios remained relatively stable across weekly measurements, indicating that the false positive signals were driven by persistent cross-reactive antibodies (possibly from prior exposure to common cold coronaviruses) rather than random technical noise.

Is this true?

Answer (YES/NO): NO